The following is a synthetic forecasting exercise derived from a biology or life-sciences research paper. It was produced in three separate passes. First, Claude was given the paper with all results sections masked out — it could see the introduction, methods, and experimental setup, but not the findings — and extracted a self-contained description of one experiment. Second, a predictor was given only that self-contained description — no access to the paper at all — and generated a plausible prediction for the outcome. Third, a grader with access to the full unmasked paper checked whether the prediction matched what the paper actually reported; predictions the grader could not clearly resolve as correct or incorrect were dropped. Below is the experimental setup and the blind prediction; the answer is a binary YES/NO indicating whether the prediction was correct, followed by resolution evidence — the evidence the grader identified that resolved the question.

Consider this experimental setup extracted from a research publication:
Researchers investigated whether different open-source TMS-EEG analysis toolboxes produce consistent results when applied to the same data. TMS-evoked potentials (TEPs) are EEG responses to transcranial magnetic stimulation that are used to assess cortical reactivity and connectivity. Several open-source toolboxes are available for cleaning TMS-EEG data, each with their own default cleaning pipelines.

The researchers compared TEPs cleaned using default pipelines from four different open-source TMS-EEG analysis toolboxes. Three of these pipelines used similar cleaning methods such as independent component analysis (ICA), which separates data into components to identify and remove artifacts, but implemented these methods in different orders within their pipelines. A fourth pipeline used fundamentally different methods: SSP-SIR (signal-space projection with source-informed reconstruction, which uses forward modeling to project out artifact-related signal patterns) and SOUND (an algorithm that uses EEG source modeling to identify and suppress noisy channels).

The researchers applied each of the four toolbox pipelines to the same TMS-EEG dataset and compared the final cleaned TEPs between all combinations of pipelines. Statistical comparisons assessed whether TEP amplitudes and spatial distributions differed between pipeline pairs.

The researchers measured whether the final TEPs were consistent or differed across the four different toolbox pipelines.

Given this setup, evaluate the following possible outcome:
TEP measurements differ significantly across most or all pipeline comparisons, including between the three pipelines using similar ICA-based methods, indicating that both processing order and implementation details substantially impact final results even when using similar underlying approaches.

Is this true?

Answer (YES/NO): YES